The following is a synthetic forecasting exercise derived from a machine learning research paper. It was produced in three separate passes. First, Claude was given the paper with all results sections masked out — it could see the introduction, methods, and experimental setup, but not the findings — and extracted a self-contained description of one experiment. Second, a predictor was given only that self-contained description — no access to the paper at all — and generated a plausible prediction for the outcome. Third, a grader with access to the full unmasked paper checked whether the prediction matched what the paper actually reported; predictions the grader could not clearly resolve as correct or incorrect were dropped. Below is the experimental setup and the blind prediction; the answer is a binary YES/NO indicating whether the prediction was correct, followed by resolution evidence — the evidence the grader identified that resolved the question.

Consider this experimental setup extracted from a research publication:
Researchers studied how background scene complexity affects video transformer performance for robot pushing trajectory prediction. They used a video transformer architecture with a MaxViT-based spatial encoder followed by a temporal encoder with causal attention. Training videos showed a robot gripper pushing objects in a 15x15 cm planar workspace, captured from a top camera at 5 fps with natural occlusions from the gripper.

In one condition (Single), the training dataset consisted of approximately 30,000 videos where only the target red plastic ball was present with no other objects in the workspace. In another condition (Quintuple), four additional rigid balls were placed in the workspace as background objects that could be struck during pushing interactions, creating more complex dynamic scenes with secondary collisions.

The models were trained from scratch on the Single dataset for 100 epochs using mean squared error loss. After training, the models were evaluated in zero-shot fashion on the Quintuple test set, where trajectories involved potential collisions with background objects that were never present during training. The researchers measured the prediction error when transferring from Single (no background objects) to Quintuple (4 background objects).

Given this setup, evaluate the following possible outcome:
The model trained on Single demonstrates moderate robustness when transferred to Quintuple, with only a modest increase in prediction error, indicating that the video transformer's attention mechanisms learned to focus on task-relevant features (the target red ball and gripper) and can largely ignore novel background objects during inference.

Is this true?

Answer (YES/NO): NO